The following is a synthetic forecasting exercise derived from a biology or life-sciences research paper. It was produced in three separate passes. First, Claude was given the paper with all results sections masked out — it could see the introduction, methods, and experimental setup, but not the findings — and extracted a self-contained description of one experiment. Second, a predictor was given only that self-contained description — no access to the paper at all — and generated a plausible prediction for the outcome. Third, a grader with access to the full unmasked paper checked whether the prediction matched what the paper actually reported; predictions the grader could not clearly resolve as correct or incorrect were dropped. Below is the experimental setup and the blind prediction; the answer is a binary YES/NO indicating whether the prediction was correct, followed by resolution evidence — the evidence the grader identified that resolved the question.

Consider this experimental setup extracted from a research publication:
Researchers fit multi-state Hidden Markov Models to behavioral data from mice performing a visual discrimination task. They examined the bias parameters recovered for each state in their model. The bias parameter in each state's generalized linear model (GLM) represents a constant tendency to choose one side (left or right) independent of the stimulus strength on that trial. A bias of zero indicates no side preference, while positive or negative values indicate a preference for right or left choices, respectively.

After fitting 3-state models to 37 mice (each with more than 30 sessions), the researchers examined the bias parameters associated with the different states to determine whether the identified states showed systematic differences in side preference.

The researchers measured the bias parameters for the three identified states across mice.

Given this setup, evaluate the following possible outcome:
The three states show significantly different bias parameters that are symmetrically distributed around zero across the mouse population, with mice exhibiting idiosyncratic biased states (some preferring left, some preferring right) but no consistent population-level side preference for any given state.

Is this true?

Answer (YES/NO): NO